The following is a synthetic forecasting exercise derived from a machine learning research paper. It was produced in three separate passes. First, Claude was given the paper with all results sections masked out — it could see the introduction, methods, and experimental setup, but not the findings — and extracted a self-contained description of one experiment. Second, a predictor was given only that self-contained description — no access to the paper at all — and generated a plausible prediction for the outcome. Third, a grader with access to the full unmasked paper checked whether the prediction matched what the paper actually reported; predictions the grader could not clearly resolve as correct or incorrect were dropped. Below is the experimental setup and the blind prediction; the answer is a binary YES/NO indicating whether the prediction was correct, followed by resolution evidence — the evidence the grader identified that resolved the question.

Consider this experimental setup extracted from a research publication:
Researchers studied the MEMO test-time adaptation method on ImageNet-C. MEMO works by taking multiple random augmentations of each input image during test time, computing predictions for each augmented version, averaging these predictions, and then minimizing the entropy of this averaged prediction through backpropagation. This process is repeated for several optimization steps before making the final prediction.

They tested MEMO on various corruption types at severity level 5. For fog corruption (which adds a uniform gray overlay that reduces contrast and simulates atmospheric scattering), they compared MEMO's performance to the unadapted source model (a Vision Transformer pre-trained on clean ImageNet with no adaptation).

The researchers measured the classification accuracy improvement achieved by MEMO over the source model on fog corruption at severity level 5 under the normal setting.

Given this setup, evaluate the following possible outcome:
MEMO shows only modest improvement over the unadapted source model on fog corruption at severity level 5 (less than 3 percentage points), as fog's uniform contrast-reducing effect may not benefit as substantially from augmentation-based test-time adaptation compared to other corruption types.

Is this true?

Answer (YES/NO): NO